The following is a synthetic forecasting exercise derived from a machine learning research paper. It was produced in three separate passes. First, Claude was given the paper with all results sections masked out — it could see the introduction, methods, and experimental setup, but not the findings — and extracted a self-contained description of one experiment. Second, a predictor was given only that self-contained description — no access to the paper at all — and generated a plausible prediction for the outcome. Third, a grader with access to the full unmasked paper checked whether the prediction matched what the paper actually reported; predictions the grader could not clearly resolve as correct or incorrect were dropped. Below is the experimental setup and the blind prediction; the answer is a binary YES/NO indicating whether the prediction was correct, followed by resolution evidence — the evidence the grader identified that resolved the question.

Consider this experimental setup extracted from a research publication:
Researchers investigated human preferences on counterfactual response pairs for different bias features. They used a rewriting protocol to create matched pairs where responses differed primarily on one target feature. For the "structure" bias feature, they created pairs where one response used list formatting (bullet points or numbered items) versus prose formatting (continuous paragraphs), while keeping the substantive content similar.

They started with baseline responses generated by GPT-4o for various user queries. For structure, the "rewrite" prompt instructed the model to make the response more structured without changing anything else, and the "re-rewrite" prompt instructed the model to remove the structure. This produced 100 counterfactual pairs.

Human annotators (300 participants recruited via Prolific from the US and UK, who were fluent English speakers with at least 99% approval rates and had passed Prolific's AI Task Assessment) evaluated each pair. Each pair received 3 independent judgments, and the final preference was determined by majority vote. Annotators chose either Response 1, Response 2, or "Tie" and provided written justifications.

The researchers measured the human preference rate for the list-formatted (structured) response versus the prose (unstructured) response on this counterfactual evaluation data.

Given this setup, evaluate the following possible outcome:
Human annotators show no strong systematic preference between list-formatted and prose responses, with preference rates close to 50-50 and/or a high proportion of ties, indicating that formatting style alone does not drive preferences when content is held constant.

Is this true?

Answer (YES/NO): NO